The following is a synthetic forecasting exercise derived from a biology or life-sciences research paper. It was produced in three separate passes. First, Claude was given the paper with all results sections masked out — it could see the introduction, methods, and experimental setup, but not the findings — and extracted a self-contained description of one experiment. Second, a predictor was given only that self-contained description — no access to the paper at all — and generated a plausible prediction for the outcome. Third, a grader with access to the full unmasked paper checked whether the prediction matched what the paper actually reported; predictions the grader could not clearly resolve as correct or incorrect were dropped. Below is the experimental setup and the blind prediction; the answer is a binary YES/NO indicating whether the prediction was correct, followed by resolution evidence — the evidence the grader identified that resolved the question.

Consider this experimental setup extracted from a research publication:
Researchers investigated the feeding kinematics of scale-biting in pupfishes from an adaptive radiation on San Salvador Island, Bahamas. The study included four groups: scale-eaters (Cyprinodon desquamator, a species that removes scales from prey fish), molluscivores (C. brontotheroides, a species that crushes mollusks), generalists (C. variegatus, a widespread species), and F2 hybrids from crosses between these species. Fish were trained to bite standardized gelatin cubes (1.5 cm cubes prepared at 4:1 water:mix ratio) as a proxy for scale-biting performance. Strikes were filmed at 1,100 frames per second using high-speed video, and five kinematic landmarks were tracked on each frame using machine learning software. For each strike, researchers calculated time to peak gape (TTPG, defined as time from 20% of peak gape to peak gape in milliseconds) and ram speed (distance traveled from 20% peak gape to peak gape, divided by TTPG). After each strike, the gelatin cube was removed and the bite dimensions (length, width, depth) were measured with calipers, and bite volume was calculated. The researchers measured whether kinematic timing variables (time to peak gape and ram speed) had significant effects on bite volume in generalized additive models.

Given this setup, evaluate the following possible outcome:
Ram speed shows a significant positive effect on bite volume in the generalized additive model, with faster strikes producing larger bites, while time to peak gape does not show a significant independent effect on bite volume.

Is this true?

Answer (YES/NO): NO